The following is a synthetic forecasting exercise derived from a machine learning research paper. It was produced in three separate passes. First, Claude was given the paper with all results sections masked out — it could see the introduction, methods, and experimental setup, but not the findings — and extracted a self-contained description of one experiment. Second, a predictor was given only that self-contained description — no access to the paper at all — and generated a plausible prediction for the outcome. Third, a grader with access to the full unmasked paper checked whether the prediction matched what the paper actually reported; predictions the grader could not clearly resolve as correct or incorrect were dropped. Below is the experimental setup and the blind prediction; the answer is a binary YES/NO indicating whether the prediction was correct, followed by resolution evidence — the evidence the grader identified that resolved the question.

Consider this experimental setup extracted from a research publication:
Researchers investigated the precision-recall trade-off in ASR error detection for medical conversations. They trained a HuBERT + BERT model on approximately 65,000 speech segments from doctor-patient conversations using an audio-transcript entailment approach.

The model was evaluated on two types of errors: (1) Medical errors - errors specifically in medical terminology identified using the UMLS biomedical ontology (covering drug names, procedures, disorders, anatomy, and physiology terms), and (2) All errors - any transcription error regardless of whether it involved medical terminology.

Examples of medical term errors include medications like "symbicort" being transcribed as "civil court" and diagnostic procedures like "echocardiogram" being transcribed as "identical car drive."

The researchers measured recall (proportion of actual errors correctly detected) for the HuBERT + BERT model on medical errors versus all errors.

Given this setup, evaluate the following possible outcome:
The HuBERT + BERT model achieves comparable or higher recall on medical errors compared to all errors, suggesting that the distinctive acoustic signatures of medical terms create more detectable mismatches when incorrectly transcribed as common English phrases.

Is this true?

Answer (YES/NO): YES